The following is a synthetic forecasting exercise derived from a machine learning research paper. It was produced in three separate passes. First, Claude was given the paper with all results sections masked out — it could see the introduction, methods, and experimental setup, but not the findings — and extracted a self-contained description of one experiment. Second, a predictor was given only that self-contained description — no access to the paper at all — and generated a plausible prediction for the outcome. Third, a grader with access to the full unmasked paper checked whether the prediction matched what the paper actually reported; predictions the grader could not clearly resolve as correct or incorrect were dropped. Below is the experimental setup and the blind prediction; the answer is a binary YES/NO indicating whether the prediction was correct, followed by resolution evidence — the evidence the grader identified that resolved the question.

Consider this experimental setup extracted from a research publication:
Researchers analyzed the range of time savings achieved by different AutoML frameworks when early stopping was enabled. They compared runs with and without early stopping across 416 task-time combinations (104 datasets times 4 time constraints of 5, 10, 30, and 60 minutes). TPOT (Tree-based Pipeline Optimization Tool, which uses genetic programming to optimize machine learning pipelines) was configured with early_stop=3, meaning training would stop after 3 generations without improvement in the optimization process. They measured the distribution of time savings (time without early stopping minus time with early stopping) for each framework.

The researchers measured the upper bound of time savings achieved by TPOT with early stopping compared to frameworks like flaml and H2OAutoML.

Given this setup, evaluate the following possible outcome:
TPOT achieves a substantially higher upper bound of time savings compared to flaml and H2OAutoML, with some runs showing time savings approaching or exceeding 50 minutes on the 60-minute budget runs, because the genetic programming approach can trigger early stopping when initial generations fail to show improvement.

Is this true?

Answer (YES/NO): NO